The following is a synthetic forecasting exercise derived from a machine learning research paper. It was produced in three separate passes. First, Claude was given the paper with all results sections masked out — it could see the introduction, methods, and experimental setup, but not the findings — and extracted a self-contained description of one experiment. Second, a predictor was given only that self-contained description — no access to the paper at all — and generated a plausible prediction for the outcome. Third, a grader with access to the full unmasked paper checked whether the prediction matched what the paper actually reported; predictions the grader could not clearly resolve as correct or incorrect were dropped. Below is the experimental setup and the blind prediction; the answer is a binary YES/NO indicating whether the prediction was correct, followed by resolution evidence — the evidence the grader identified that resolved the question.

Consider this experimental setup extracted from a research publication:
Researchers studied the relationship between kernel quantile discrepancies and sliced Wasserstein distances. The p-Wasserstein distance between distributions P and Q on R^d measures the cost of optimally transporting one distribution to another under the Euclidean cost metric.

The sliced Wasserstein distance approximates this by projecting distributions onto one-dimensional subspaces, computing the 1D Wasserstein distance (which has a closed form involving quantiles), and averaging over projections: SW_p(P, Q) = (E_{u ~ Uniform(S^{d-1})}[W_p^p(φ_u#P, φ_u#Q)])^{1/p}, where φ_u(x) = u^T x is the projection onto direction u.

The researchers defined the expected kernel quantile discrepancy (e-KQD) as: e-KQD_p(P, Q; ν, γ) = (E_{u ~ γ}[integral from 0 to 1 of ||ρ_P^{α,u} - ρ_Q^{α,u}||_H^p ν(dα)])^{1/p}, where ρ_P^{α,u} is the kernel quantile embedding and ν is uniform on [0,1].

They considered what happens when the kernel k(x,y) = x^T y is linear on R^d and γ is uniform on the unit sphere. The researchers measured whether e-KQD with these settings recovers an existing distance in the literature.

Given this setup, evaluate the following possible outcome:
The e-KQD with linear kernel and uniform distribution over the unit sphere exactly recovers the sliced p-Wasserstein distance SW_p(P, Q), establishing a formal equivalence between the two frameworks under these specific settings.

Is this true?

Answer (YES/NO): YES